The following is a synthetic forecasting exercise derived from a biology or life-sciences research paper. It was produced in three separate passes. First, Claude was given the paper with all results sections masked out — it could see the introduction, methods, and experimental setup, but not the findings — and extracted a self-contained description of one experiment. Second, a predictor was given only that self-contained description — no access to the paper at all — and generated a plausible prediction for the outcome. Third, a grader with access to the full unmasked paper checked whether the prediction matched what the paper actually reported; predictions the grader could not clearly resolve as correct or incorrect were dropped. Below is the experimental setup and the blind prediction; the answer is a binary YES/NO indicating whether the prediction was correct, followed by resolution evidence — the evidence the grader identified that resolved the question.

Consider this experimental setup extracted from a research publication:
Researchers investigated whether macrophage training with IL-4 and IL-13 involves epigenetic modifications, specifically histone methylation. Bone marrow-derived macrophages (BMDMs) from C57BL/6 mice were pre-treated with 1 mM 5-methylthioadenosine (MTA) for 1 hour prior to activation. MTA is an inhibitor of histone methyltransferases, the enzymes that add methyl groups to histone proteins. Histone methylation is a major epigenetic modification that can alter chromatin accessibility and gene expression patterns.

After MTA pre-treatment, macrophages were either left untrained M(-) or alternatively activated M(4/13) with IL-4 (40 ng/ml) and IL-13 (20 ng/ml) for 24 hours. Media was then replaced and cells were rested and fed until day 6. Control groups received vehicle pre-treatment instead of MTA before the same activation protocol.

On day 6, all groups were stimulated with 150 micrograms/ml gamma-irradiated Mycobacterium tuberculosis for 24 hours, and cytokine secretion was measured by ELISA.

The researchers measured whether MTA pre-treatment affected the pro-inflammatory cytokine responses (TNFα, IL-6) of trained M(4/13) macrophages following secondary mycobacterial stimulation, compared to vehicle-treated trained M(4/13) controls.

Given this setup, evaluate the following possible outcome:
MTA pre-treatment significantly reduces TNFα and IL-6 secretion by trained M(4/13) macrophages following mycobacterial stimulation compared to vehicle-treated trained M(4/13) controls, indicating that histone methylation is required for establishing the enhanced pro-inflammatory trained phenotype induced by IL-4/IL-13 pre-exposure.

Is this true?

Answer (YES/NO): YES